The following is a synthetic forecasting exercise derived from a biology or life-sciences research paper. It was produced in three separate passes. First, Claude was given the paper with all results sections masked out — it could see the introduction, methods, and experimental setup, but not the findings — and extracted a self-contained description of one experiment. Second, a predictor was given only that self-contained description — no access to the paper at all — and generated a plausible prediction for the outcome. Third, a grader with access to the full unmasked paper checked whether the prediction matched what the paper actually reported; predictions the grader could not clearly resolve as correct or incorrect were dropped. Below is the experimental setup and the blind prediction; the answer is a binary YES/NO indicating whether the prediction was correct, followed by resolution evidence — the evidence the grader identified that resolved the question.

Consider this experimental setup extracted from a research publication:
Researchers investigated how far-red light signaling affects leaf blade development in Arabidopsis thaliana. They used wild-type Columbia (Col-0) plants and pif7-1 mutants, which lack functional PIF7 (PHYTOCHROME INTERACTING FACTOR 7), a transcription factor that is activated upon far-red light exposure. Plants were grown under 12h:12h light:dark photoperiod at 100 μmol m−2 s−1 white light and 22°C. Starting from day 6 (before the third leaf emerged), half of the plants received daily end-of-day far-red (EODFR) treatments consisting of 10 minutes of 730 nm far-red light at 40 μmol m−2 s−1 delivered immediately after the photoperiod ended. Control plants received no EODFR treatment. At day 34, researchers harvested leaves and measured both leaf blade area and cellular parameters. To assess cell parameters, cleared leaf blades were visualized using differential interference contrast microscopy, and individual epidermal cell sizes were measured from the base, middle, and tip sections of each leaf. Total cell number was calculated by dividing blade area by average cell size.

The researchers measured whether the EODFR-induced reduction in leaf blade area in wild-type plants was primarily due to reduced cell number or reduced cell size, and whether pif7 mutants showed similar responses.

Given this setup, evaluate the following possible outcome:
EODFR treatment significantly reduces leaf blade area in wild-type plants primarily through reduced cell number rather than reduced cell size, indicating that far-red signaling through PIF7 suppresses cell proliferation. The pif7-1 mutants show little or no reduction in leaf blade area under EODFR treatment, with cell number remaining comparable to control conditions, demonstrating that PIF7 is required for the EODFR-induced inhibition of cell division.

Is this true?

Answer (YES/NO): YES